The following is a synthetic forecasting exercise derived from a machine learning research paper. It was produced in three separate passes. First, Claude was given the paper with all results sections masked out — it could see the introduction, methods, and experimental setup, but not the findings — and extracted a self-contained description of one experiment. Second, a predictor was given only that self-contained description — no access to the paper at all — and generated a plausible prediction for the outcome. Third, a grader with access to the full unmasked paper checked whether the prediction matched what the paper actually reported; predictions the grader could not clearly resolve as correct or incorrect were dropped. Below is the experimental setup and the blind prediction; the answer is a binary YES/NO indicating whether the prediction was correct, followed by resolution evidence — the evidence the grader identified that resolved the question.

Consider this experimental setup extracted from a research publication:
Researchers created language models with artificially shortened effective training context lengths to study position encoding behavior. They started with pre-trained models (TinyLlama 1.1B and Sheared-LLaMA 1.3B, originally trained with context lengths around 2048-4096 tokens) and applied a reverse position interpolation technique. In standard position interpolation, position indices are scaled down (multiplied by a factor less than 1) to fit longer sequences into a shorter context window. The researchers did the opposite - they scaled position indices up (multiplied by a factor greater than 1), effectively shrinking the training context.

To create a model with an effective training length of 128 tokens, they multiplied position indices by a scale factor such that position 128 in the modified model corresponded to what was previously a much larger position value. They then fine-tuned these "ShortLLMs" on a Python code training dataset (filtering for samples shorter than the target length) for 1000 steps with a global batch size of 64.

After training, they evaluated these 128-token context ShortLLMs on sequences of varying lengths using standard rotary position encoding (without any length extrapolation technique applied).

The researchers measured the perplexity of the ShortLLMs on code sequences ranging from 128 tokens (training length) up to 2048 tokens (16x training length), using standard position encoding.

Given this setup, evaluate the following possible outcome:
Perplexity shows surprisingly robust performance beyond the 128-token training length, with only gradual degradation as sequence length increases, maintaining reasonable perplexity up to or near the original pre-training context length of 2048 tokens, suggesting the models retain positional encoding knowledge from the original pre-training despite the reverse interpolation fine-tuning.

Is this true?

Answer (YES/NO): NO